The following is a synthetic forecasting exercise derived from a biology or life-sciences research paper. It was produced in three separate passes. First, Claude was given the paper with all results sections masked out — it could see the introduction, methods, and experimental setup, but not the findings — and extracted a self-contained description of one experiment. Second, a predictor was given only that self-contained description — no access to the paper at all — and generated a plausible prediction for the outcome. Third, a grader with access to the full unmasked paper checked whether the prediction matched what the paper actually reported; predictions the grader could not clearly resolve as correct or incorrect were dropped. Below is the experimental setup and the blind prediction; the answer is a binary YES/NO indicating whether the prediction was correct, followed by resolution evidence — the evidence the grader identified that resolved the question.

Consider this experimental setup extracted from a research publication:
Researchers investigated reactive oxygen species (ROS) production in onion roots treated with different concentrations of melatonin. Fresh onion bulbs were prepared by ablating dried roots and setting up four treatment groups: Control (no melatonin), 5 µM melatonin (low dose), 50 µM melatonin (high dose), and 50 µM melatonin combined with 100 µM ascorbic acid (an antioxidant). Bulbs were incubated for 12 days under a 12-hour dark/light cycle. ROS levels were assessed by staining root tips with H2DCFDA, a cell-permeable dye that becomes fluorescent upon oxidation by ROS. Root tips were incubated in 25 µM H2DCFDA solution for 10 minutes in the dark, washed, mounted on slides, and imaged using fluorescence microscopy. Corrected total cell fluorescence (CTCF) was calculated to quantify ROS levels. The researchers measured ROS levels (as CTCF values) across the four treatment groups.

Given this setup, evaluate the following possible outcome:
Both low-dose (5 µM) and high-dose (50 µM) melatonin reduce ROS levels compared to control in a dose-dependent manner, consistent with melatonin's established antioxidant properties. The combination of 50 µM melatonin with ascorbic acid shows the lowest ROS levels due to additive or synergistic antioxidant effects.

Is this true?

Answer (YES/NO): NO